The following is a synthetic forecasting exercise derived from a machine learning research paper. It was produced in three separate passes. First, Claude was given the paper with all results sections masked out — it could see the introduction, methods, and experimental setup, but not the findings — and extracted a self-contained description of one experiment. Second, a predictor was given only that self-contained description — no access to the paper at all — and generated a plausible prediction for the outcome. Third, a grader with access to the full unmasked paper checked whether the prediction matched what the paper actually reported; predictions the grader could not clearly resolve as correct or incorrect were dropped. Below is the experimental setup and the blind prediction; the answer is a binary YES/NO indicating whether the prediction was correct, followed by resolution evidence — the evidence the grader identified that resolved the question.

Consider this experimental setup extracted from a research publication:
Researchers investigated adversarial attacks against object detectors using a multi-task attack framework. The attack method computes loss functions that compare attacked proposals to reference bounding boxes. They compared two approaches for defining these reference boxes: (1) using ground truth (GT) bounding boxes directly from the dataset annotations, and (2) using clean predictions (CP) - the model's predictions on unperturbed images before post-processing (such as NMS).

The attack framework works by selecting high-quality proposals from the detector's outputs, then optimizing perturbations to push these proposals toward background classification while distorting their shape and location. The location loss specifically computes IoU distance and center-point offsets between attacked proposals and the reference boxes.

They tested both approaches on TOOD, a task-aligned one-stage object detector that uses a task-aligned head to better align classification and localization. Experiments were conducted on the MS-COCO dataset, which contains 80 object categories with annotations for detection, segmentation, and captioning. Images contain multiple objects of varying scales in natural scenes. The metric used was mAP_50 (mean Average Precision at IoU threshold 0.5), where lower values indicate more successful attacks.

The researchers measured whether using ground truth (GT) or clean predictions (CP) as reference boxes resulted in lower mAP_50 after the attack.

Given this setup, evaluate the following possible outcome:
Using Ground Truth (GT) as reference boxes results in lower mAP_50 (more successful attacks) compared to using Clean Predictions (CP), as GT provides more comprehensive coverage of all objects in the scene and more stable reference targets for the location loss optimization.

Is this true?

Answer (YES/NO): NO